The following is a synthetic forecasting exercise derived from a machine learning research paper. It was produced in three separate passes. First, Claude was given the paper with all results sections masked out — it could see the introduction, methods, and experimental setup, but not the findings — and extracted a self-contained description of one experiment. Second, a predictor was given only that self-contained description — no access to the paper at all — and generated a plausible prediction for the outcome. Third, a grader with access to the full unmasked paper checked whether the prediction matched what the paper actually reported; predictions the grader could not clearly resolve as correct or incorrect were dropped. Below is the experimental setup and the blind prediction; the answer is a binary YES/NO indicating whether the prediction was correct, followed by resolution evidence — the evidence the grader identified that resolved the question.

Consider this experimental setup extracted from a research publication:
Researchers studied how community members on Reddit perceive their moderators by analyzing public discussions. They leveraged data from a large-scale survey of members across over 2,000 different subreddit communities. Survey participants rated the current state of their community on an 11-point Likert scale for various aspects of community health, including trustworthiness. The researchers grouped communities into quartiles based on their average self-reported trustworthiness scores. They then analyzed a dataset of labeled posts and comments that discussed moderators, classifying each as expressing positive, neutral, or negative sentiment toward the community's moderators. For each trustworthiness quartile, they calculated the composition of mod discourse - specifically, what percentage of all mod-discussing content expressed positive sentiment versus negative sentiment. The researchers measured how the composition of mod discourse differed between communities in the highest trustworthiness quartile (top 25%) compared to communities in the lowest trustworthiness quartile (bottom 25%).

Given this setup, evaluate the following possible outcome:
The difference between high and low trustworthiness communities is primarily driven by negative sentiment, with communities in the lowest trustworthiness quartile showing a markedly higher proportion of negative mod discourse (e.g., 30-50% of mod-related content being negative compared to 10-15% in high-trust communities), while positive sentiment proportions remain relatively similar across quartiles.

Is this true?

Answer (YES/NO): NO